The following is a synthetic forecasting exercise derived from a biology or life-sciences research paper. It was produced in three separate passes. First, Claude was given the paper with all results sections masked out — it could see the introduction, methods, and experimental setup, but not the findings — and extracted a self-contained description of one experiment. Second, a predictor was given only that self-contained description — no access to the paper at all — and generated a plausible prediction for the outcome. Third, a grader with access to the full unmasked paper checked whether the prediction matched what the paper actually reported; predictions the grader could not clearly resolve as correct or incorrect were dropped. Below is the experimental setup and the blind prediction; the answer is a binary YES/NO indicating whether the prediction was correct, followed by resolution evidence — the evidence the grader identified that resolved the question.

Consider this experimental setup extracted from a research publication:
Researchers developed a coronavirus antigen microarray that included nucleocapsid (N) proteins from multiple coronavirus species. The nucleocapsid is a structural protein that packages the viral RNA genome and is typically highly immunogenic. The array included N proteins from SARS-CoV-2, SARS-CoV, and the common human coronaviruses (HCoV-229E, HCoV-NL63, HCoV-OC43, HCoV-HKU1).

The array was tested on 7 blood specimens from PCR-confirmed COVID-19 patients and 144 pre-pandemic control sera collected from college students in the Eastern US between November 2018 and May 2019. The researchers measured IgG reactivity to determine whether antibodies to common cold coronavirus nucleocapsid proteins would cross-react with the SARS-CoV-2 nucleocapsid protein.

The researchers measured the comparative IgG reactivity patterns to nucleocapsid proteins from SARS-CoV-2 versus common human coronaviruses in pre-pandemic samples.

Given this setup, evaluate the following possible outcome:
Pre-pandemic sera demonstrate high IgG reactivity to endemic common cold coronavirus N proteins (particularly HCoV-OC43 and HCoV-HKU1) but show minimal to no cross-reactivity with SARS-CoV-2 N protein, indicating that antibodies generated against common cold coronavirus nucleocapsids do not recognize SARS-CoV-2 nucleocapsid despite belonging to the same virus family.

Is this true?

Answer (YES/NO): YES